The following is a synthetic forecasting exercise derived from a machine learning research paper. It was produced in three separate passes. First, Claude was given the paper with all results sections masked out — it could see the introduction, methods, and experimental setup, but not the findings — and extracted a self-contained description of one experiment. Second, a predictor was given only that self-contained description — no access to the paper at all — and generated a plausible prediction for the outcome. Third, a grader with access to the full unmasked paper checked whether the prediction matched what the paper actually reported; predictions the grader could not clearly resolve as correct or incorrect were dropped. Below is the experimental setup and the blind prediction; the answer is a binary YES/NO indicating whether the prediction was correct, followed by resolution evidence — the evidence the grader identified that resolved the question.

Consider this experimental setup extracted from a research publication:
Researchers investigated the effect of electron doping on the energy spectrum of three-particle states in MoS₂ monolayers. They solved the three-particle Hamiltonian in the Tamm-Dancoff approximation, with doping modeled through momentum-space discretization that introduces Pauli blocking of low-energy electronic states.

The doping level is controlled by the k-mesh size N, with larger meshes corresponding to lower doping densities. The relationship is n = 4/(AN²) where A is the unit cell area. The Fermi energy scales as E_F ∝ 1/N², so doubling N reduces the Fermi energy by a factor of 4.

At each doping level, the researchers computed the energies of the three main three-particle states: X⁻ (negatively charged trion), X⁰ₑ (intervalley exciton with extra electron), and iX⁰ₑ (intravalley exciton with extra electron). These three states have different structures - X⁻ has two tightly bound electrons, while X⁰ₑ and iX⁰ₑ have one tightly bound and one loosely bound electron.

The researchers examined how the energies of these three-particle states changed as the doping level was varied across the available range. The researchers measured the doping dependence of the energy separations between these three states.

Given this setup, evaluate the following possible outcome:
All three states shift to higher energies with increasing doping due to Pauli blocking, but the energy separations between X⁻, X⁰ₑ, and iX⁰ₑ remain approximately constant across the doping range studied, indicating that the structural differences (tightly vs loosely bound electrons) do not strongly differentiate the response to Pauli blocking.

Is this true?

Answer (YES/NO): NO